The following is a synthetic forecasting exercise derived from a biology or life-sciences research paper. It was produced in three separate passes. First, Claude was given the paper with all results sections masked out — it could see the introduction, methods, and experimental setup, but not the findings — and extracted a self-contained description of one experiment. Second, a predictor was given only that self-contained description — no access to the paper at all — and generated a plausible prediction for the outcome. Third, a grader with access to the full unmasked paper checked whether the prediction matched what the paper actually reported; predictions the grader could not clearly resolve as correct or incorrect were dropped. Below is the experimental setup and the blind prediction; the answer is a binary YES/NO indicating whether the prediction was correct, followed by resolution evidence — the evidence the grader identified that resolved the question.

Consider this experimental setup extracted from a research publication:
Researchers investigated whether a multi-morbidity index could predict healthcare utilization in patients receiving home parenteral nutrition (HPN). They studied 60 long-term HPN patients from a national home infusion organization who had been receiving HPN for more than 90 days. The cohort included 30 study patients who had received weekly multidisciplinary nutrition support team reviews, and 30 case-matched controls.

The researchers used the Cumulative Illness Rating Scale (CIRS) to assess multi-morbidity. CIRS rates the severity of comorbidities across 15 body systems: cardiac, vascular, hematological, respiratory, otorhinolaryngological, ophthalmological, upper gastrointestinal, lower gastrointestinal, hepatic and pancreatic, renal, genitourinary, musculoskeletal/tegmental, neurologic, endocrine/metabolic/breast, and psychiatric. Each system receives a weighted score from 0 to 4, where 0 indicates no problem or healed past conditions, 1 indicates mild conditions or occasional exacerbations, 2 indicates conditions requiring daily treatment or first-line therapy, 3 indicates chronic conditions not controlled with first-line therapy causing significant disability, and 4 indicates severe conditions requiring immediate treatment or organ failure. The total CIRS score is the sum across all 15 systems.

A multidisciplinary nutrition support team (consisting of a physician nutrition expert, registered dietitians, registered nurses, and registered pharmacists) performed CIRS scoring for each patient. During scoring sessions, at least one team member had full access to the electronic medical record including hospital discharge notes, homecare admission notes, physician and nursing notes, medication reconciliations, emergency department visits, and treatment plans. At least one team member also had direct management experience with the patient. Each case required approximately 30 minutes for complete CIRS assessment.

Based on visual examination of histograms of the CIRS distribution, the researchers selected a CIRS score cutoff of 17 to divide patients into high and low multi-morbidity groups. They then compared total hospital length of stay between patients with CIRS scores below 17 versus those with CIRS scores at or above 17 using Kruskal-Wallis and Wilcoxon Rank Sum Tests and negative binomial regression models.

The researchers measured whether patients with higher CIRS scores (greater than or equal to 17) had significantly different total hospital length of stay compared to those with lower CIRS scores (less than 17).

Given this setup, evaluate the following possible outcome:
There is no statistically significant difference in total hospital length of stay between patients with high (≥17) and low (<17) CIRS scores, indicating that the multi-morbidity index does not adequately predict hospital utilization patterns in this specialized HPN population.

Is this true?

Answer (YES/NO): NO